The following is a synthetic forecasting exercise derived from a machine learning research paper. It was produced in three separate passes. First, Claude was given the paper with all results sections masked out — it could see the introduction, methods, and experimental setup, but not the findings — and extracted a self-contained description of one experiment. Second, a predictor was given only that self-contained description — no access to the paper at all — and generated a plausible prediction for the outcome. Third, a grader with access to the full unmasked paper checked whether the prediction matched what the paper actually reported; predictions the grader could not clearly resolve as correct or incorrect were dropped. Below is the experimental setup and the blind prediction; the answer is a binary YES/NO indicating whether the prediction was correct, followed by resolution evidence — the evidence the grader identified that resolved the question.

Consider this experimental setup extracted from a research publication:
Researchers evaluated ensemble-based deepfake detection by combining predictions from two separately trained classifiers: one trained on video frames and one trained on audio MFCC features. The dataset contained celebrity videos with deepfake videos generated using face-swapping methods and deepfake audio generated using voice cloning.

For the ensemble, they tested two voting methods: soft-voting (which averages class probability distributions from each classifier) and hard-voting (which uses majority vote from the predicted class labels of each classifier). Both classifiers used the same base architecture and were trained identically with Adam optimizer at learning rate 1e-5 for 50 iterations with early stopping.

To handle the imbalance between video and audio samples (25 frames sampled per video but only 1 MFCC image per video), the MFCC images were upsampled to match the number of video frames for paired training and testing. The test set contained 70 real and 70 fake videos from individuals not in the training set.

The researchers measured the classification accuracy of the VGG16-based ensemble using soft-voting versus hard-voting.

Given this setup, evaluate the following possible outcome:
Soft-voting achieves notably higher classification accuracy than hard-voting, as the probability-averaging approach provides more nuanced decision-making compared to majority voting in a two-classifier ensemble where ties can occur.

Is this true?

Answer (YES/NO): NO